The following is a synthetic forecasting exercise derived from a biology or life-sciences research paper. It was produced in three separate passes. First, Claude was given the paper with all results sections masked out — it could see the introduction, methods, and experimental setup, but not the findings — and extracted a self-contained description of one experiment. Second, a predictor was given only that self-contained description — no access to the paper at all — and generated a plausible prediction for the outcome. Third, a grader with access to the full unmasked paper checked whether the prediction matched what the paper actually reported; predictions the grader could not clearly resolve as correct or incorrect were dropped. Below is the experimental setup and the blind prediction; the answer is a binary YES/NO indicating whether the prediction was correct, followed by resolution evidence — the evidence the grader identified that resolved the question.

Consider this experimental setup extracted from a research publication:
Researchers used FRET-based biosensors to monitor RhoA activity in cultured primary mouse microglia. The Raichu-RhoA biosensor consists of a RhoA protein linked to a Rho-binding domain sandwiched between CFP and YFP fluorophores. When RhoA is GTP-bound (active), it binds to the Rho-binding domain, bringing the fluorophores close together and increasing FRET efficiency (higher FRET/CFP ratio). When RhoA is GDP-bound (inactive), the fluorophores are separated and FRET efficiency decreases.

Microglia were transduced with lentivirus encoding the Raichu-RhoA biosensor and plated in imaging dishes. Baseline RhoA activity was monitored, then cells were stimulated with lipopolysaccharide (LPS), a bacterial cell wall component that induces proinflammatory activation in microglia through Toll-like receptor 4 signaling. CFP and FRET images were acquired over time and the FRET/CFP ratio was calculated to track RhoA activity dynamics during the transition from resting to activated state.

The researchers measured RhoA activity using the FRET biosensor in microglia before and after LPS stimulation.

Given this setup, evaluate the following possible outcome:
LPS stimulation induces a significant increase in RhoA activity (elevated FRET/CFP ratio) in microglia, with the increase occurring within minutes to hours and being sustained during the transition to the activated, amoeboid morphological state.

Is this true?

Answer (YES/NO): NO